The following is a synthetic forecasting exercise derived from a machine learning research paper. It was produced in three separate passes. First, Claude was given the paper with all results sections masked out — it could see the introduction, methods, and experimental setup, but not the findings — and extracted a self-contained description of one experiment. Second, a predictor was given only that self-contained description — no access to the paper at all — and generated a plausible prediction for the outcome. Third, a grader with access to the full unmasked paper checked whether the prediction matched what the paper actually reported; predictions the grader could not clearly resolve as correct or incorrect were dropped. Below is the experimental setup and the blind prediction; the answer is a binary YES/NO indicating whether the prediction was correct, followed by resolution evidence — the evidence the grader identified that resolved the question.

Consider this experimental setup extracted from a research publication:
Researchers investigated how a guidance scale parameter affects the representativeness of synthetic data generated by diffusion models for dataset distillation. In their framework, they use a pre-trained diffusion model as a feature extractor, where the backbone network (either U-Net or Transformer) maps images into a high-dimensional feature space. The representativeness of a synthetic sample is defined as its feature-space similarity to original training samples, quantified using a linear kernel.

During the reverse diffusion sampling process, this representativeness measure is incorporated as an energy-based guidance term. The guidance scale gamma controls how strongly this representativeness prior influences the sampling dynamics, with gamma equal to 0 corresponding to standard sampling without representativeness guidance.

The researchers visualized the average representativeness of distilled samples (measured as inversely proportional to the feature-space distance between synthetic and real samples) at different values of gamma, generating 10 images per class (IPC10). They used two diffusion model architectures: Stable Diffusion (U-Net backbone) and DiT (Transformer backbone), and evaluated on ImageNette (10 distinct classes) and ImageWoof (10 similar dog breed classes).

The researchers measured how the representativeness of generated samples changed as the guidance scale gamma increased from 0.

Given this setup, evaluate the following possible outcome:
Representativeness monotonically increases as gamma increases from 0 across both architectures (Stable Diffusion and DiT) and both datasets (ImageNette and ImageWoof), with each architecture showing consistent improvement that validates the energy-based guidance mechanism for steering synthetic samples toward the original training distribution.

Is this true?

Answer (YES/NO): YES